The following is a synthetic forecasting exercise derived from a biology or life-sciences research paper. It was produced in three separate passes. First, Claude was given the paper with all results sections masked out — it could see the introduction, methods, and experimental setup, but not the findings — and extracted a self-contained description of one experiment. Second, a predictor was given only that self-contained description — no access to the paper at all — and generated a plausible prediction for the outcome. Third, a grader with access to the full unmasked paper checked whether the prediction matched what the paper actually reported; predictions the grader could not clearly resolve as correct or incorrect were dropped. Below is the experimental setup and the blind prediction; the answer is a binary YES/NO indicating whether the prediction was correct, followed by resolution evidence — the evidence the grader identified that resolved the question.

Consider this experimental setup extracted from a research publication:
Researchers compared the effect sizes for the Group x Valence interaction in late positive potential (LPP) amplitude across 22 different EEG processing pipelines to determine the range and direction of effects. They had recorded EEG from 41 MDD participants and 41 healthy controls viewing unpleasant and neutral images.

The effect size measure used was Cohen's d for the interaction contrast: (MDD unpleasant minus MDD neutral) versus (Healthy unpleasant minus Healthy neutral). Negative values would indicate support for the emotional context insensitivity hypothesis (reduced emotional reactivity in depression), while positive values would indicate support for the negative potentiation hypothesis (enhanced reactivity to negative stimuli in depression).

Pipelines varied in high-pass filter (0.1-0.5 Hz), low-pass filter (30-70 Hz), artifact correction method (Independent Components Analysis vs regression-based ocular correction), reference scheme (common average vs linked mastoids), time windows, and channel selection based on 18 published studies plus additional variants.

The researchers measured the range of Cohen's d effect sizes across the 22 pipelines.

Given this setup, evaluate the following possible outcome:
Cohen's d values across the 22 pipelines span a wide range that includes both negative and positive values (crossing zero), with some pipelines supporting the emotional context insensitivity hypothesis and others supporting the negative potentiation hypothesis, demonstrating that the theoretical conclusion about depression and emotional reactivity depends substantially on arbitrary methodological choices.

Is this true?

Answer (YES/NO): YES